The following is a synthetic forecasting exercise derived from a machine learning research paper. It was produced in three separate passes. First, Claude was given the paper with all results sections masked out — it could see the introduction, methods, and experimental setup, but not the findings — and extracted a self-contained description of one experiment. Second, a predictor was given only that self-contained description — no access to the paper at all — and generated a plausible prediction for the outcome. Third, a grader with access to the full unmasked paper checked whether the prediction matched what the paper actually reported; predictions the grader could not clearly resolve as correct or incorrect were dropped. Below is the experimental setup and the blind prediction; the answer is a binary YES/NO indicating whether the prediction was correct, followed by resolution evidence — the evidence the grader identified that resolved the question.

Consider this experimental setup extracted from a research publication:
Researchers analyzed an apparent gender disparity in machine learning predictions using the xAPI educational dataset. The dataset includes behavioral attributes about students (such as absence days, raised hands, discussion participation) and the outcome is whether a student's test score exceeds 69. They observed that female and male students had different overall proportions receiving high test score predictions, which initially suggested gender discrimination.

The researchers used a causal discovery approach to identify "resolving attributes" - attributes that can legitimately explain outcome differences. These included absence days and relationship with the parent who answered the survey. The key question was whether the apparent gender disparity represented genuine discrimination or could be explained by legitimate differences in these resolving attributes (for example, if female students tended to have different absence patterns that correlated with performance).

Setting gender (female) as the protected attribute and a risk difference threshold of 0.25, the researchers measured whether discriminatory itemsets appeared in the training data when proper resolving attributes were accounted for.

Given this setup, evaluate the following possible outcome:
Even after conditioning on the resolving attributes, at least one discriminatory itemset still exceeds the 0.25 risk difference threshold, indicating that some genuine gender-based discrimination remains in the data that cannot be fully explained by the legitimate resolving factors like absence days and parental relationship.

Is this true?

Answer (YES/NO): NO